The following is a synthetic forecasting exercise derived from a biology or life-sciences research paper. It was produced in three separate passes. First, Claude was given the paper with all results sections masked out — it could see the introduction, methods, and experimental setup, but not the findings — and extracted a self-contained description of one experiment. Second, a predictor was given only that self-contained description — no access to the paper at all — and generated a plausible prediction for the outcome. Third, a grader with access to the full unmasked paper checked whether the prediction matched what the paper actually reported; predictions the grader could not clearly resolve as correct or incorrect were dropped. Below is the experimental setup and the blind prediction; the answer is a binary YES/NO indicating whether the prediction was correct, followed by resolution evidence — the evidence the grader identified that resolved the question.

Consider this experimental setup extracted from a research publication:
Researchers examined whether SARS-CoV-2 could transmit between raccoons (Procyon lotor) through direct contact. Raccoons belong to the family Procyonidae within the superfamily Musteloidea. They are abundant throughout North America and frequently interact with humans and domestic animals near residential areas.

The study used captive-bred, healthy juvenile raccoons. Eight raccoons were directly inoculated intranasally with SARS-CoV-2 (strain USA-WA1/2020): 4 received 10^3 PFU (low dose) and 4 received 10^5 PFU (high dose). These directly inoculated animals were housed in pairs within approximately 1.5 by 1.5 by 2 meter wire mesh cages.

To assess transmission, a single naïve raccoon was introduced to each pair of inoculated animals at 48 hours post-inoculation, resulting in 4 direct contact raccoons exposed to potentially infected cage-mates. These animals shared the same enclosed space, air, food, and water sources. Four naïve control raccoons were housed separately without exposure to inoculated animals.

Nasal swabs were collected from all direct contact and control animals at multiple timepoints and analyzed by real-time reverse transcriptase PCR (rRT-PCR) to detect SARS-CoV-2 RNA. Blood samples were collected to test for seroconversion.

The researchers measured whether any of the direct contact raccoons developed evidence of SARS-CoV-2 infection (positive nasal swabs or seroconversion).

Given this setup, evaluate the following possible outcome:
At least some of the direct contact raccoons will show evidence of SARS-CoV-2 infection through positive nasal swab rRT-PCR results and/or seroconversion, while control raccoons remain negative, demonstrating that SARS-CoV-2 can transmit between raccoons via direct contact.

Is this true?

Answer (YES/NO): NO